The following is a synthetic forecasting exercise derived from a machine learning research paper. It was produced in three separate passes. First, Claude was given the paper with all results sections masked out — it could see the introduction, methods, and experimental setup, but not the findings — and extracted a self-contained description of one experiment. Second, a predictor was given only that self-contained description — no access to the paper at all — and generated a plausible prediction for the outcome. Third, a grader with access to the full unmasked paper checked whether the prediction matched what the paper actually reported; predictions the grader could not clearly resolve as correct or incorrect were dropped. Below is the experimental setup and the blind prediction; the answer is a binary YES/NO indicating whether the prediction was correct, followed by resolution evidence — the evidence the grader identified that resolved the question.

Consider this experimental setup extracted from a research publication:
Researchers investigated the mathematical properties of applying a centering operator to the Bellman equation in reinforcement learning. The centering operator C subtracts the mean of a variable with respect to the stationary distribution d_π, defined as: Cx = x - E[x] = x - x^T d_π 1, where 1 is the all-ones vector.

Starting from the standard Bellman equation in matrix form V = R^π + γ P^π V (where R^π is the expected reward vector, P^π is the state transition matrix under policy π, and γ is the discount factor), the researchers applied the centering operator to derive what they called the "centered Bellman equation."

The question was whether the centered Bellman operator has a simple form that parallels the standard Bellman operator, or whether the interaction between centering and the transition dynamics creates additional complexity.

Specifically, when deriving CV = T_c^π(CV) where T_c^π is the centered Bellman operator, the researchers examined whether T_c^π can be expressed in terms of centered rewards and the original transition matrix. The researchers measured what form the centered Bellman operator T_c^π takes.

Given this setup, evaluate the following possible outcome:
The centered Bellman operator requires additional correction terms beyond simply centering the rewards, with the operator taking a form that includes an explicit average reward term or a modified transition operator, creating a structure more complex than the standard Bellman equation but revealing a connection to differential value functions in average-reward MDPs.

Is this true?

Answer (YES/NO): NO